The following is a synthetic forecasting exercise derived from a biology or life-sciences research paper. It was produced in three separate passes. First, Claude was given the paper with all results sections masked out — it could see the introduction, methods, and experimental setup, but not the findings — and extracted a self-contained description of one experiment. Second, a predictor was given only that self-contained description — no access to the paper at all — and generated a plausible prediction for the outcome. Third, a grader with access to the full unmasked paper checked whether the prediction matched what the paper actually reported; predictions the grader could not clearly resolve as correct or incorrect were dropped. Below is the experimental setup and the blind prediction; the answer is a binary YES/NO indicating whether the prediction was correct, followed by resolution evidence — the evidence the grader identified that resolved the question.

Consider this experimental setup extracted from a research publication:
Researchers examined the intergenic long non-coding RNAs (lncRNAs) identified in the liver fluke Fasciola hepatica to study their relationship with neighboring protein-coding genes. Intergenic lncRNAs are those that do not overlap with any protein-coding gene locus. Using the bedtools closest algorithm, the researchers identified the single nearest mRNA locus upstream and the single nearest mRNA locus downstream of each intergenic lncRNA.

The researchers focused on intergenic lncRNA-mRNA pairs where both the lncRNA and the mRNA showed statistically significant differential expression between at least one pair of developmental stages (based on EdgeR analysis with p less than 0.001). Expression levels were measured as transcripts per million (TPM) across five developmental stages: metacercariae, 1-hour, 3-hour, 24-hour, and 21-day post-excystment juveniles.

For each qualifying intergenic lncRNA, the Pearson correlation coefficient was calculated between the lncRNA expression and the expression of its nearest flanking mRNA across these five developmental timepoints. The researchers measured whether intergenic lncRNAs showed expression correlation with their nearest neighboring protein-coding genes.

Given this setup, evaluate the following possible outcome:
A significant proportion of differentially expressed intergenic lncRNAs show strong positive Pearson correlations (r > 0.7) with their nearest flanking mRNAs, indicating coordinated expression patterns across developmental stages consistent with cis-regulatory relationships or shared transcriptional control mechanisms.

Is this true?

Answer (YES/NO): NO